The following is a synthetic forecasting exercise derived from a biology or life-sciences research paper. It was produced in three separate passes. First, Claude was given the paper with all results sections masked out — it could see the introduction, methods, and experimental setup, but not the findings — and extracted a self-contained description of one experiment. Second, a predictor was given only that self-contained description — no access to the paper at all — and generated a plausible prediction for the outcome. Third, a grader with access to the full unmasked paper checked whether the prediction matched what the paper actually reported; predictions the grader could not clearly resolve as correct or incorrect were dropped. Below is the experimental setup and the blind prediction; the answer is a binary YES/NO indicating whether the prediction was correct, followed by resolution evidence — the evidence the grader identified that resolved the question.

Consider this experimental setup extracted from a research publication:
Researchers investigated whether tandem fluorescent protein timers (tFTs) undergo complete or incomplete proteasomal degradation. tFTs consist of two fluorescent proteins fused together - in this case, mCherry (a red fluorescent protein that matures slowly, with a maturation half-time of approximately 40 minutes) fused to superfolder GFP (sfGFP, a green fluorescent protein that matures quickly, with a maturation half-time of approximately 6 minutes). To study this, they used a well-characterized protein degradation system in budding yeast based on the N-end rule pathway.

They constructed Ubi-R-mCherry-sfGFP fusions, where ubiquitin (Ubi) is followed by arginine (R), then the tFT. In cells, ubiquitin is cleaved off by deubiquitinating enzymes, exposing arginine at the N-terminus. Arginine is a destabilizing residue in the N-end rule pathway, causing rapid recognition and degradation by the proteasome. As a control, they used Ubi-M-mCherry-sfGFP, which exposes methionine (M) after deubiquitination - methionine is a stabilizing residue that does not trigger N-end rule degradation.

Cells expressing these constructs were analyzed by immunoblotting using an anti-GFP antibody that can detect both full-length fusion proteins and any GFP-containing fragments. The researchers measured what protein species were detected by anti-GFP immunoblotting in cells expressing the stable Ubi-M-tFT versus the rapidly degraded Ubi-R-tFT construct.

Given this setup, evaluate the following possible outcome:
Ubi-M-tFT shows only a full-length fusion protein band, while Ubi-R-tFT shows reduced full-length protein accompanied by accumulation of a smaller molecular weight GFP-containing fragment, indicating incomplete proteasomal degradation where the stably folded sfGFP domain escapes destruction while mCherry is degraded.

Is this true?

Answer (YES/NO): NO